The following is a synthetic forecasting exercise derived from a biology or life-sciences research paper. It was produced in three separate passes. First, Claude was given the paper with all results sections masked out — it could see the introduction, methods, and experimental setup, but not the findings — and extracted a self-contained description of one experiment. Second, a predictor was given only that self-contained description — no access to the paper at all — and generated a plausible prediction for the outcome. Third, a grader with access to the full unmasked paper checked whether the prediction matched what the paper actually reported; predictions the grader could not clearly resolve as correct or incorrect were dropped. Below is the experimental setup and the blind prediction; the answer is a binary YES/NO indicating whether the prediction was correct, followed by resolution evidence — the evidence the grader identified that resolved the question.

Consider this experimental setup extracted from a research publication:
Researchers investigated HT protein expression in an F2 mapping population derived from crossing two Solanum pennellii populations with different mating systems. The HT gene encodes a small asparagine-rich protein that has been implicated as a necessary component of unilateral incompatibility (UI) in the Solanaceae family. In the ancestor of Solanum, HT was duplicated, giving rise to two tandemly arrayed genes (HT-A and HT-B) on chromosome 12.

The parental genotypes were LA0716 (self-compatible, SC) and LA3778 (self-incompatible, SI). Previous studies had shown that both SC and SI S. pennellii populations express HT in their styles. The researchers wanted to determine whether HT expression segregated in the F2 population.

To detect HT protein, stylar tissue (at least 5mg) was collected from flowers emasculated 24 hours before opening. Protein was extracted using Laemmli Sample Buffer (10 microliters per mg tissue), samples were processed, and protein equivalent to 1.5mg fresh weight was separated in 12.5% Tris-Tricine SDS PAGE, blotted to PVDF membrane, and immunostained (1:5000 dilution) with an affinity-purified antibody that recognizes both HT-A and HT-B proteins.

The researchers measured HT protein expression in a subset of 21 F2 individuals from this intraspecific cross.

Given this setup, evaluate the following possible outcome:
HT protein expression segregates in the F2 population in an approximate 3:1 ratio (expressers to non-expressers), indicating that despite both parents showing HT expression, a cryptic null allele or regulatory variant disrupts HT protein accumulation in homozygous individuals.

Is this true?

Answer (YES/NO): NO